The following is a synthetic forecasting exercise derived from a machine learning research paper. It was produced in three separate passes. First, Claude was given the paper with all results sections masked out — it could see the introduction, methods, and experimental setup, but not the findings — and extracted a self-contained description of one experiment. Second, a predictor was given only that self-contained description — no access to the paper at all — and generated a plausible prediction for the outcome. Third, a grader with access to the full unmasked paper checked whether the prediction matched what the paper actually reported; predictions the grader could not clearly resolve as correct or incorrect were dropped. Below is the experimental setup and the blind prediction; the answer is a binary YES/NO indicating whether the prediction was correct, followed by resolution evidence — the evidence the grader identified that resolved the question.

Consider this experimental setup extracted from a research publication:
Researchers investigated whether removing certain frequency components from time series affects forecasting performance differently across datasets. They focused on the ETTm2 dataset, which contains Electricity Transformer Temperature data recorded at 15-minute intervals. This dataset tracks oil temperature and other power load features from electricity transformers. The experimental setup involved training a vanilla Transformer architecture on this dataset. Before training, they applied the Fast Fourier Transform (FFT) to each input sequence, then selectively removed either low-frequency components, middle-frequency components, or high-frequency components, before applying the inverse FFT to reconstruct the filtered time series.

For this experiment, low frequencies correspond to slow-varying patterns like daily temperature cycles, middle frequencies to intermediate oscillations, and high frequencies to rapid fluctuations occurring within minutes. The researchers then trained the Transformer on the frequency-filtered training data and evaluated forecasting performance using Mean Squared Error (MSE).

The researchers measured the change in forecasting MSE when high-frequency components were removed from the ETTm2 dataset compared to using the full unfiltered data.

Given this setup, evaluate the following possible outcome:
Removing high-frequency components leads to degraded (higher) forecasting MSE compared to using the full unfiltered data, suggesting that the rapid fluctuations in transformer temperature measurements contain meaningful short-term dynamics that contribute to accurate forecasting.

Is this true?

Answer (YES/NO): YES